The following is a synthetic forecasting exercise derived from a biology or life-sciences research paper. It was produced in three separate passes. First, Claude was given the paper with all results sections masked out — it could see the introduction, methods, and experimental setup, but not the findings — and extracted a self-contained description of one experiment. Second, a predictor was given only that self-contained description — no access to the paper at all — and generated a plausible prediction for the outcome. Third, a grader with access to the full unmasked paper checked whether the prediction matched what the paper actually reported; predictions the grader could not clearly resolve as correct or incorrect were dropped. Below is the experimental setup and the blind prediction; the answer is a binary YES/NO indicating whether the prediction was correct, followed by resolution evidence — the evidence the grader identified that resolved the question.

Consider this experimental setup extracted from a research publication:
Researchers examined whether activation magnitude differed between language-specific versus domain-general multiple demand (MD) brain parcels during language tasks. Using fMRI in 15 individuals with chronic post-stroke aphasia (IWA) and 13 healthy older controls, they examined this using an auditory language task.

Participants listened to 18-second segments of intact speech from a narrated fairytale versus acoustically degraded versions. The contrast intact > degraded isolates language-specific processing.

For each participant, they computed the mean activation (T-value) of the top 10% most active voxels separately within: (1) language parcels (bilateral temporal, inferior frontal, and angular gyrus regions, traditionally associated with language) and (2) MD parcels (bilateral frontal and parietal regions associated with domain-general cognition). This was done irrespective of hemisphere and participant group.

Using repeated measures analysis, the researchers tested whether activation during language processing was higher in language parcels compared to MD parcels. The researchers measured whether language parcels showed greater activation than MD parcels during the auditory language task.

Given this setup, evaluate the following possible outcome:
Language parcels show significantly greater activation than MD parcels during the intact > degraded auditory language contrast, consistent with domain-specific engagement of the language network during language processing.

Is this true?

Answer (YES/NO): YES